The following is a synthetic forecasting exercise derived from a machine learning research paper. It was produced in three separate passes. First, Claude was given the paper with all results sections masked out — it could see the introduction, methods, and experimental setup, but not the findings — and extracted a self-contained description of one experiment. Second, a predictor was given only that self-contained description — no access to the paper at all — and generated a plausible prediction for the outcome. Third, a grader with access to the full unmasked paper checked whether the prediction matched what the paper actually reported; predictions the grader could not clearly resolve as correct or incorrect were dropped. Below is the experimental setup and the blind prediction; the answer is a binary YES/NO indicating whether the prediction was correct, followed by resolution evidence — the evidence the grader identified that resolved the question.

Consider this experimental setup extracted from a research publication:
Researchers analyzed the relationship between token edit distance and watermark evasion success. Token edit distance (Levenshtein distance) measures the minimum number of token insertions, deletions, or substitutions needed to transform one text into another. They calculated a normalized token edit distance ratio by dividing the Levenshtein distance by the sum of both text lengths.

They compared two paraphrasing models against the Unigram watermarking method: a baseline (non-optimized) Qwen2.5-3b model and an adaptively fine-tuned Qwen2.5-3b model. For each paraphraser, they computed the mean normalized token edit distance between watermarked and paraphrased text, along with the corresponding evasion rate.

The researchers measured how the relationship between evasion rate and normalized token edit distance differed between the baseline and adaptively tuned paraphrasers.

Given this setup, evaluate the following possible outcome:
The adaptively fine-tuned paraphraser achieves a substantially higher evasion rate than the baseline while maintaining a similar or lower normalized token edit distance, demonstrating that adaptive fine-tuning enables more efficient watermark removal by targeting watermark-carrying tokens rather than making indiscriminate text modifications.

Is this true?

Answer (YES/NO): NO